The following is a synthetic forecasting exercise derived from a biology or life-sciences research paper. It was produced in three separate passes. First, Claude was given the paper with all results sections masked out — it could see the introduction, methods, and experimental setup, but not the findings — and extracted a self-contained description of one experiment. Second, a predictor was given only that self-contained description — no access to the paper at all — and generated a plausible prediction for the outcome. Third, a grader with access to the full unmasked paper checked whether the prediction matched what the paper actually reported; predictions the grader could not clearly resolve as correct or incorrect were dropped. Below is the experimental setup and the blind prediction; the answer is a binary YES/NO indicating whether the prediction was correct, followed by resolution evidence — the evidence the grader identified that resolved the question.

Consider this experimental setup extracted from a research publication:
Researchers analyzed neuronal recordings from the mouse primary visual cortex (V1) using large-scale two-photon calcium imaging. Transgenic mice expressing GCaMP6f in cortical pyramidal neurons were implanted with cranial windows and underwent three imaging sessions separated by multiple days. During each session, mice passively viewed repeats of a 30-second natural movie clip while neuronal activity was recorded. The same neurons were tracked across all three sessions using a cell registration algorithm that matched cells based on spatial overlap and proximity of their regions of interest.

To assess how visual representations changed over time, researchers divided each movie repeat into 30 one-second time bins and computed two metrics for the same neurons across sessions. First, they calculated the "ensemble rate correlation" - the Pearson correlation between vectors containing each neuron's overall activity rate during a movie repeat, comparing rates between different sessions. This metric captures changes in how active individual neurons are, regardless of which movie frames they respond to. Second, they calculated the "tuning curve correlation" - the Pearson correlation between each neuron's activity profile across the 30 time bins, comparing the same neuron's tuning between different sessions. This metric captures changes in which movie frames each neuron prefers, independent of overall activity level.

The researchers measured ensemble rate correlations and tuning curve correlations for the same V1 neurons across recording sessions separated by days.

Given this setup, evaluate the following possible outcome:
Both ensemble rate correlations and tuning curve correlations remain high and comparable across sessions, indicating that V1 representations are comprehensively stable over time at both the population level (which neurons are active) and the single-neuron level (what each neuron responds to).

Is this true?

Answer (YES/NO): NO